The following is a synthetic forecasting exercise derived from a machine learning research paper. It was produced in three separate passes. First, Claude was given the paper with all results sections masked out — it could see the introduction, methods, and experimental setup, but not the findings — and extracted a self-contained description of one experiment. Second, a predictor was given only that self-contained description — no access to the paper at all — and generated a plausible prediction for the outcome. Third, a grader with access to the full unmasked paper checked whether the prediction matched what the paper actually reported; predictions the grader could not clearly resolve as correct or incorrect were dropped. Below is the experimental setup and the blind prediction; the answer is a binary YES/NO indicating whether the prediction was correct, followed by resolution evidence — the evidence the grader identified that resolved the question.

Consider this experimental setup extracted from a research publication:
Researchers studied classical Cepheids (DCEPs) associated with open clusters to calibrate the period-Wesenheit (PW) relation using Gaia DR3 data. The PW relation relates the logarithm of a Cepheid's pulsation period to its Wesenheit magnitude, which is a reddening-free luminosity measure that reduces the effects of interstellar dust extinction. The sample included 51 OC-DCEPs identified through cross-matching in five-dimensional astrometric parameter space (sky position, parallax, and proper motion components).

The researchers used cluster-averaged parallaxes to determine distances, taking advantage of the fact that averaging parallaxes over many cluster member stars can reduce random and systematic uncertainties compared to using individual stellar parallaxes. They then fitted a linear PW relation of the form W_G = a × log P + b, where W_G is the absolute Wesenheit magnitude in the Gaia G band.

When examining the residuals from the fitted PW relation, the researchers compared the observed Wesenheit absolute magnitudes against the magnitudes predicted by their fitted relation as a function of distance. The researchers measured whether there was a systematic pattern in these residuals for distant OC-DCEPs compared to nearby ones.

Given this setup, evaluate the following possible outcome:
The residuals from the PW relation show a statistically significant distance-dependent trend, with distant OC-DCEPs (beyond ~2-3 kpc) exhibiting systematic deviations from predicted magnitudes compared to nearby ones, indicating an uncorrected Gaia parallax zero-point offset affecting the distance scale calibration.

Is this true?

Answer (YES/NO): YES